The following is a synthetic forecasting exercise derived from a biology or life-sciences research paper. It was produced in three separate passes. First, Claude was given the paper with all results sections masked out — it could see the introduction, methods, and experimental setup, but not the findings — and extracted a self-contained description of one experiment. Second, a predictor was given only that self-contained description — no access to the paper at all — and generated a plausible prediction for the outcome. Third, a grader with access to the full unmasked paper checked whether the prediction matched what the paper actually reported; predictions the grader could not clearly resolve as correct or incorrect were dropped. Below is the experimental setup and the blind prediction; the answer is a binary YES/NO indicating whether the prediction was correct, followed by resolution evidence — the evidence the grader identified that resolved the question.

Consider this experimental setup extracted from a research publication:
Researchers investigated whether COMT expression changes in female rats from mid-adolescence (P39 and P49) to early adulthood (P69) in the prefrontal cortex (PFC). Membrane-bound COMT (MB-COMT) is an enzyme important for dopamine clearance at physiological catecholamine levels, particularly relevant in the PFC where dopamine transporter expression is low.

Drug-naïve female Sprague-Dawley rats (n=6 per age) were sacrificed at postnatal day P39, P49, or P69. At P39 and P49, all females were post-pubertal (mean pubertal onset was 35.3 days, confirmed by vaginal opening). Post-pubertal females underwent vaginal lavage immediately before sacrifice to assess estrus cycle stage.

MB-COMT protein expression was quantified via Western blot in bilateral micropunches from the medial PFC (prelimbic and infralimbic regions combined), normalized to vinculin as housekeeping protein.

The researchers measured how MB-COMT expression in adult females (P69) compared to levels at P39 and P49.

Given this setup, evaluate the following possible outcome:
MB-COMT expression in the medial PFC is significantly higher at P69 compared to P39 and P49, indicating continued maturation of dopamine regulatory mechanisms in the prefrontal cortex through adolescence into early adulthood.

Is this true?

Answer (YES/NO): NO